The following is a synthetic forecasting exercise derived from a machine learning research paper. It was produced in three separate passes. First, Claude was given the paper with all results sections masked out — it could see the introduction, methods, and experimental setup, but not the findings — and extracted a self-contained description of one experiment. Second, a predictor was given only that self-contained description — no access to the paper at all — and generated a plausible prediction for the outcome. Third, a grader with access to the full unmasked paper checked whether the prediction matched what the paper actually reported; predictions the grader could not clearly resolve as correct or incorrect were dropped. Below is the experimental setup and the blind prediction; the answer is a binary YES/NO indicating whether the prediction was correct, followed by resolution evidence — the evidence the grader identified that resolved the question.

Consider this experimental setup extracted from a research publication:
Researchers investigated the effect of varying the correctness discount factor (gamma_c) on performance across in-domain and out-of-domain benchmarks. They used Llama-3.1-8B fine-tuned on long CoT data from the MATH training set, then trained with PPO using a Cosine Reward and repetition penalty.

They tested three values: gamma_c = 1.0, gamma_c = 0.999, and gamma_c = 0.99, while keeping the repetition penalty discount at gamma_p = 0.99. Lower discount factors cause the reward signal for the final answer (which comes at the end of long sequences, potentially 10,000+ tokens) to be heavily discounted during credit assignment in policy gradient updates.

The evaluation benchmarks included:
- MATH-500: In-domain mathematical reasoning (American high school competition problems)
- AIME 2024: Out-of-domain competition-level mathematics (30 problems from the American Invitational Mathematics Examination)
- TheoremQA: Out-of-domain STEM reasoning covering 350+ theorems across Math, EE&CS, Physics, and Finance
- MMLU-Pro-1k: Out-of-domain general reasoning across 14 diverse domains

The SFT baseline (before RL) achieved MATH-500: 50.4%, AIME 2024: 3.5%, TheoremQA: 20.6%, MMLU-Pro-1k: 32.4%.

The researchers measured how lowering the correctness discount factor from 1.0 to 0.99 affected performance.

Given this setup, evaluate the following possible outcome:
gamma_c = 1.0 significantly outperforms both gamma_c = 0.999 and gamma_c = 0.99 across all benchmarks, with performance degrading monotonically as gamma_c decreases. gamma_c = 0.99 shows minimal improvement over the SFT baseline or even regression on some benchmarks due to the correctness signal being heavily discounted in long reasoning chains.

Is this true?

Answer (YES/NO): YES